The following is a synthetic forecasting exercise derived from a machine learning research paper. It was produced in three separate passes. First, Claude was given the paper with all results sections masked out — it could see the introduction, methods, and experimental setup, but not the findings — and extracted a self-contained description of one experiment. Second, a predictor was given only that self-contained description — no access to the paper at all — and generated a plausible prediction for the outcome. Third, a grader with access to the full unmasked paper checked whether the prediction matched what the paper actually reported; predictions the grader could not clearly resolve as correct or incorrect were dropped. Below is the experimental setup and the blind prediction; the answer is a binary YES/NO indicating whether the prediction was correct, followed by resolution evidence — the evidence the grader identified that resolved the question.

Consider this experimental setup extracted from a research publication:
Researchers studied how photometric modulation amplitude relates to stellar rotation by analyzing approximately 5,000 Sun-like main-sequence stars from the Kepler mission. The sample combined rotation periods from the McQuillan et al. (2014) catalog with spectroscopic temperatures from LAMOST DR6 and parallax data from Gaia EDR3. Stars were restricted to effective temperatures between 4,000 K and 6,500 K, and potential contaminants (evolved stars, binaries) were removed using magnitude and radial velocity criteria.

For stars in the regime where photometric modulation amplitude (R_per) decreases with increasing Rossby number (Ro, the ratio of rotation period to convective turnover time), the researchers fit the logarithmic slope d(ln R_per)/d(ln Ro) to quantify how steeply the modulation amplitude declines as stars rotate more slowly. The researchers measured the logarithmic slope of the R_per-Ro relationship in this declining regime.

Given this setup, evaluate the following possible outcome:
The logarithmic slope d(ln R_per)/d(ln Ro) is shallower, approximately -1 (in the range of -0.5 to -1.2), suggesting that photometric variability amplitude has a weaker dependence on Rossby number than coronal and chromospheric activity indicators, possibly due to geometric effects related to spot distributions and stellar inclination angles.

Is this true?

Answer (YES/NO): NO